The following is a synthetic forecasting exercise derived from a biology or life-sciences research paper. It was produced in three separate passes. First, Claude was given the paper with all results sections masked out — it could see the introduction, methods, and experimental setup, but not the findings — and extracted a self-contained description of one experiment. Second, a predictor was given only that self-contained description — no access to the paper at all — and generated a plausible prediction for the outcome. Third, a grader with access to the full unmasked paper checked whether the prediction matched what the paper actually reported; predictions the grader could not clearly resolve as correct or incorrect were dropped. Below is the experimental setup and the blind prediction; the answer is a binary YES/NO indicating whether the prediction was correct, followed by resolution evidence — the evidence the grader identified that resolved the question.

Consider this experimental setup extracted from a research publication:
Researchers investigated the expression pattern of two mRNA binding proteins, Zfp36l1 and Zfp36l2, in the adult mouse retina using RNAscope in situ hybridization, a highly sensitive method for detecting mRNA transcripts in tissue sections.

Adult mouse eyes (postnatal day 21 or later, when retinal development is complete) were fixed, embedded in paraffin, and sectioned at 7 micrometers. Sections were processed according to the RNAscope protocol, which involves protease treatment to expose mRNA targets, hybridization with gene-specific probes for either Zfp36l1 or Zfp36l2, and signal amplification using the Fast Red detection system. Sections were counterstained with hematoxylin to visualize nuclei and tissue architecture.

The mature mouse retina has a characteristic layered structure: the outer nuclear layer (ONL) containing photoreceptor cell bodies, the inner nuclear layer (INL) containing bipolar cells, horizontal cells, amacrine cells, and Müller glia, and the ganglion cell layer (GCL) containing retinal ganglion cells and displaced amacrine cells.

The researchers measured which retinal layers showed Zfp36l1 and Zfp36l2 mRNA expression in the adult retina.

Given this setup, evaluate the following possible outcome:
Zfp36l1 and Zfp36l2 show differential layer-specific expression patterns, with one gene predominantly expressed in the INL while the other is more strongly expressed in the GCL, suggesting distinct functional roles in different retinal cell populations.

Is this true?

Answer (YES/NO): NO